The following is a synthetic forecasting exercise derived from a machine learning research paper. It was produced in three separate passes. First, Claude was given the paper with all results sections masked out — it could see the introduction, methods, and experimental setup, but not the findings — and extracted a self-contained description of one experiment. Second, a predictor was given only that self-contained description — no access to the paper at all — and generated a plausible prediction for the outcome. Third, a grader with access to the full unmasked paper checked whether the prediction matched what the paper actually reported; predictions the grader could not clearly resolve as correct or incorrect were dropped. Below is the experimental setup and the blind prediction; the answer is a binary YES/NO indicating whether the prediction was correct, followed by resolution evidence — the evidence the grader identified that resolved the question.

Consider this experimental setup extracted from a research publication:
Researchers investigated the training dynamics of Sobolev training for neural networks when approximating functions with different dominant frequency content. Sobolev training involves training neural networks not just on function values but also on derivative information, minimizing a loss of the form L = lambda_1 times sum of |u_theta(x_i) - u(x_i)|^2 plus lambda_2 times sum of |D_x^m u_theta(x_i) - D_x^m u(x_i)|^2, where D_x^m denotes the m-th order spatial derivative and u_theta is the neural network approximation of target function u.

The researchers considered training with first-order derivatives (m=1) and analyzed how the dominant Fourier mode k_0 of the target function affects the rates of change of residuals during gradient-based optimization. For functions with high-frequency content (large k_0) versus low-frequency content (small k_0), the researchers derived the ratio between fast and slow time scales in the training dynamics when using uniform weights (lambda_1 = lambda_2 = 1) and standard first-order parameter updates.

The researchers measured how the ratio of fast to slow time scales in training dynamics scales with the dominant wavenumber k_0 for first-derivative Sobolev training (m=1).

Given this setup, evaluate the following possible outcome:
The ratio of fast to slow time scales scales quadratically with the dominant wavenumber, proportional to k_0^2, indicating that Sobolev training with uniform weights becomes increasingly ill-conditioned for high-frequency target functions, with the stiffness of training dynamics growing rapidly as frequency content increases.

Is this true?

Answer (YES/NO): YES